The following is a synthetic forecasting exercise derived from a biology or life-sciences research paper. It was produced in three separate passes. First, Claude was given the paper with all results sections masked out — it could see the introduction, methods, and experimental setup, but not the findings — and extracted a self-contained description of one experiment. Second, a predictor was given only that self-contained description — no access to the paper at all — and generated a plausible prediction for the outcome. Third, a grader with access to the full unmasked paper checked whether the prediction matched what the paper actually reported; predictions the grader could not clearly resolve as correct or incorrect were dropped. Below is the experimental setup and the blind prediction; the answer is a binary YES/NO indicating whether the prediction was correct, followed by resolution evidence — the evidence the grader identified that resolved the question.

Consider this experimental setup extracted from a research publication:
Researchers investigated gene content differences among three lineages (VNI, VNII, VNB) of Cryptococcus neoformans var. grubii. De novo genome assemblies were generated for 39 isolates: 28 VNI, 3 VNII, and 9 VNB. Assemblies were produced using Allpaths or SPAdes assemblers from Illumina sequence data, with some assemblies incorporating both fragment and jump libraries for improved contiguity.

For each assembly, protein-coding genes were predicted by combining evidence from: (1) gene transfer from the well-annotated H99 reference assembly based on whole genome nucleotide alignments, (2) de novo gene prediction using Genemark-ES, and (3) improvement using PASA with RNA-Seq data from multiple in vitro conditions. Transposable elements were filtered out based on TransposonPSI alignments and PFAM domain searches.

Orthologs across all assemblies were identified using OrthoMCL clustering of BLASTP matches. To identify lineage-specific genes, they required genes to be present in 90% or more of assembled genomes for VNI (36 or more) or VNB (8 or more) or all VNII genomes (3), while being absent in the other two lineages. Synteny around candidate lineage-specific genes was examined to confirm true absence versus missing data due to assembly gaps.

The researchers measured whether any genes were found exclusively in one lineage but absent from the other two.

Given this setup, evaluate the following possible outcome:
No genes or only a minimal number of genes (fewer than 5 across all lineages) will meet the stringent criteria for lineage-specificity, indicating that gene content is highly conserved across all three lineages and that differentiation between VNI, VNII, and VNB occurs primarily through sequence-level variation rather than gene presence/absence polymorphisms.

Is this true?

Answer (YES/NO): NO